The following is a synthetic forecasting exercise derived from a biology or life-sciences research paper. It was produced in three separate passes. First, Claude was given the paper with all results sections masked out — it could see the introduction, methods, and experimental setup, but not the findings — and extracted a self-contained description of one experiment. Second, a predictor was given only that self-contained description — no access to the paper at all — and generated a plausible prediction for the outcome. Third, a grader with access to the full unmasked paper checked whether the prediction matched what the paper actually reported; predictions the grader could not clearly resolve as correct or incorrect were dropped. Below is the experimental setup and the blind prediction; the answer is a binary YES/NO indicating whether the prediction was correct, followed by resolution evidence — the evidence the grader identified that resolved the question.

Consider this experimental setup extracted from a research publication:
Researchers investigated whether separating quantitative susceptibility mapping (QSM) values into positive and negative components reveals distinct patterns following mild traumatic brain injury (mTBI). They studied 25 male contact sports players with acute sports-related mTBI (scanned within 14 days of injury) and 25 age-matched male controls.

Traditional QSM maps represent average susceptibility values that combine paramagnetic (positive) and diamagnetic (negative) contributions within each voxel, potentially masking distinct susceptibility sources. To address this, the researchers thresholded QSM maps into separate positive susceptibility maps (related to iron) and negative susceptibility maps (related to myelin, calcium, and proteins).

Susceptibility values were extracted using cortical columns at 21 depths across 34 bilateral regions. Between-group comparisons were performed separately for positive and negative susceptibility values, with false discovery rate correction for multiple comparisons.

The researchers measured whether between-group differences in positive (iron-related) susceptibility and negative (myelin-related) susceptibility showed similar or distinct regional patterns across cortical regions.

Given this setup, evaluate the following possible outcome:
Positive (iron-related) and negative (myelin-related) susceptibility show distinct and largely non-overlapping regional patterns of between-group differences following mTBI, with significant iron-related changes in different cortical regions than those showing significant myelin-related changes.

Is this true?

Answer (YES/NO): NO